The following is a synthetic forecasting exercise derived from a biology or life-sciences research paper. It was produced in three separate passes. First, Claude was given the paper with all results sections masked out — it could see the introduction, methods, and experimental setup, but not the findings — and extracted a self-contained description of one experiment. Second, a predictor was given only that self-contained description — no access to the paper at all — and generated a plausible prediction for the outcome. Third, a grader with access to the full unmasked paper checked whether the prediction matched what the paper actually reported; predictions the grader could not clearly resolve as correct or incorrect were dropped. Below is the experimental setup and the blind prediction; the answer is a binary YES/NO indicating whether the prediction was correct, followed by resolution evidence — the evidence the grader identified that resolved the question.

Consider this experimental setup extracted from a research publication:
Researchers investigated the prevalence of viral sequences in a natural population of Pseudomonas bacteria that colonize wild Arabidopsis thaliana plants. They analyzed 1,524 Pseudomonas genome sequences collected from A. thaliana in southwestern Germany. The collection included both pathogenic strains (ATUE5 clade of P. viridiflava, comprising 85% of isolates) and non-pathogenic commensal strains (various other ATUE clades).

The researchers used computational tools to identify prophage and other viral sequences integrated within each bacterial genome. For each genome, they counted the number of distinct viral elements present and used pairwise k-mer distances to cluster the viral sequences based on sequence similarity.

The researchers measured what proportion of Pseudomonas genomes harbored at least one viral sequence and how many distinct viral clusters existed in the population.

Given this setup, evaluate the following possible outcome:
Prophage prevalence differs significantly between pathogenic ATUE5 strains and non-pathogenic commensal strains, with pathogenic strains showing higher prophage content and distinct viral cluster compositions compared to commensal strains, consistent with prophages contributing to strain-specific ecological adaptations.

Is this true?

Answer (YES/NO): NO